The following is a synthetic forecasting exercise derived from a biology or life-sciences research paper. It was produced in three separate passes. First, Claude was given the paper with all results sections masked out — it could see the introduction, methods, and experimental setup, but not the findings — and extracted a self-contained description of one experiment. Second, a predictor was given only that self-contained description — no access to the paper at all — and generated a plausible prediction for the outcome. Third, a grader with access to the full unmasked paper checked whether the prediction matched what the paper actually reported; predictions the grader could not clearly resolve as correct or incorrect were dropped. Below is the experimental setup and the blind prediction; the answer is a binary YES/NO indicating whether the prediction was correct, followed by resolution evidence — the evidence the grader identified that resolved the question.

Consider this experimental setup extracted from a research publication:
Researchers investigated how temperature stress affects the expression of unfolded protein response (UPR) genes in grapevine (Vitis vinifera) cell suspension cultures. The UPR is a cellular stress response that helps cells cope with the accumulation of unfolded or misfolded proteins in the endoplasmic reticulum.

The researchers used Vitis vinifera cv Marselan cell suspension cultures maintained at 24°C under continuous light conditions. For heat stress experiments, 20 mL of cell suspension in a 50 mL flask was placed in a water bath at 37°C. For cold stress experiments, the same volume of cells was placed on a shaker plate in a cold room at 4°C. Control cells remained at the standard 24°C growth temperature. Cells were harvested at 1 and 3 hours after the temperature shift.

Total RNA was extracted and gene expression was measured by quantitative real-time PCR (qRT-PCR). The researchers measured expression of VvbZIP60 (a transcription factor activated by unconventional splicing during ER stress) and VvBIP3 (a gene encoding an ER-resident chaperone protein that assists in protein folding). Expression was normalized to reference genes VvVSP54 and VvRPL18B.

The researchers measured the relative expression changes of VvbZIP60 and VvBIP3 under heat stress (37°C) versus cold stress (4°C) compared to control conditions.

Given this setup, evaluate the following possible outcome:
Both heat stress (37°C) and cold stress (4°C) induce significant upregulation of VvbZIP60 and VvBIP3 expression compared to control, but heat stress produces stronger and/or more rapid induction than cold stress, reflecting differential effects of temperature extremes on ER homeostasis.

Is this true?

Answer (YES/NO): NO